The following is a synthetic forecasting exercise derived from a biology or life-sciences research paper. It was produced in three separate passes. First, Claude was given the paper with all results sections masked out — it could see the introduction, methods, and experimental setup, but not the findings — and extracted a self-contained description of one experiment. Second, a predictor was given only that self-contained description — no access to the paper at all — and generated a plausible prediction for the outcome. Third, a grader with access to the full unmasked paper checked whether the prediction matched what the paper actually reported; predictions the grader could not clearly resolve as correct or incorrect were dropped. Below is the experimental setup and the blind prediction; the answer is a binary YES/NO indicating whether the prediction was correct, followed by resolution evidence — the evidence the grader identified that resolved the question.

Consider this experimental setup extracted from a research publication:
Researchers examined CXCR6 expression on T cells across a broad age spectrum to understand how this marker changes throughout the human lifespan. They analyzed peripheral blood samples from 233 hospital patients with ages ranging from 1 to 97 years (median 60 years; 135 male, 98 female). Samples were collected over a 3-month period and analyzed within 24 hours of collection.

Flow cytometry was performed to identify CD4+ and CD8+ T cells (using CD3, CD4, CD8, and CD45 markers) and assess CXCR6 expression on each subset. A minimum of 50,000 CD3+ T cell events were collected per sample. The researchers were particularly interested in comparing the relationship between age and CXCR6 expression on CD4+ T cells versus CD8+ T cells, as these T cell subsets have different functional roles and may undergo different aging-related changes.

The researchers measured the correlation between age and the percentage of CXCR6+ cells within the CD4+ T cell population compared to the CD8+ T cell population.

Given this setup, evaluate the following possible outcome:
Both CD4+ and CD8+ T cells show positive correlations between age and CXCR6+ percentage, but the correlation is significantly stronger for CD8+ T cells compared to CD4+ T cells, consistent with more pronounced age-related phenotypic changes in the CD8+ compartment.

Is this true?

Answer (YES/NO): NO